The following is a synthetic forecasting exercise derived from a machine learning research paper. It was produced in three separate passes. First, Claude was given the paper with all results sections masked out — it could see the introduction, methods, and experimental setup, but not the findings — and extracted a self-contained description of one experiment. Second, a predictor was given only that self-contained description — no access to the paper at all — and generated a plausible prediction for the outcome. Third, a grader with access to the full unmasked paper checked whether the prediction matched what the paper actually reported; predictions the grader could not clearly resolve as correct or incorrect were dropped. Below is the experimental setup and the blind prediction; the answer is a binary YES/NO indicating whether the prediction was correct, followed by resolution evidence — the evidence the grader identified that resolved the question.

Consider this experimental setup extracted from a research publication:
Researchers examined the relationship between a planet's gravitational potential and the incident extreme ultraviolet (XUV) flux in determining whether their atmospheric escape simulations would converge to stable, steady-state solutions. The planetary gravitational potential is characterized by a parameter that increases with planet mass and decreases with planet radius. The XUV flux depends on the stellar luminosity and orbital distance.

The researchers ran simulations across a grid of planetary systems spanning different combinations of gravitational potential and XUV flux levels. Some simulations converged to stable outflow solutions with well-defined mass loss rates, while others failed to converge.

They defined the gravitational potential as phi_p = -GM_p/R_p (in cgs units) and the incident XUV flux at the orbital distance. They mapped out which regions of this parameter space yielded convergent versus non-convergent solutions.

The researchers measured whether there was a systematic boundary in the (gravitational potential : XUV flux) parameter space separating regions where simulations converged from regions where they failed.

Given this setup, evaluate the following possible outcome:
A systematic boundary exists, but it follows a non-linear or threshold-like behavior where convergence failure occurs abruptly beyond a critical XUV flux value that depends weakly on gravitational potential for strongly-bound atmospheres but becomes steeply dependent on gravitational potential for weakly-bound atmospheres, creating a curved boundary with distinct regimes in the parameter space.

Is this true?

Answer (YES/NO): NO